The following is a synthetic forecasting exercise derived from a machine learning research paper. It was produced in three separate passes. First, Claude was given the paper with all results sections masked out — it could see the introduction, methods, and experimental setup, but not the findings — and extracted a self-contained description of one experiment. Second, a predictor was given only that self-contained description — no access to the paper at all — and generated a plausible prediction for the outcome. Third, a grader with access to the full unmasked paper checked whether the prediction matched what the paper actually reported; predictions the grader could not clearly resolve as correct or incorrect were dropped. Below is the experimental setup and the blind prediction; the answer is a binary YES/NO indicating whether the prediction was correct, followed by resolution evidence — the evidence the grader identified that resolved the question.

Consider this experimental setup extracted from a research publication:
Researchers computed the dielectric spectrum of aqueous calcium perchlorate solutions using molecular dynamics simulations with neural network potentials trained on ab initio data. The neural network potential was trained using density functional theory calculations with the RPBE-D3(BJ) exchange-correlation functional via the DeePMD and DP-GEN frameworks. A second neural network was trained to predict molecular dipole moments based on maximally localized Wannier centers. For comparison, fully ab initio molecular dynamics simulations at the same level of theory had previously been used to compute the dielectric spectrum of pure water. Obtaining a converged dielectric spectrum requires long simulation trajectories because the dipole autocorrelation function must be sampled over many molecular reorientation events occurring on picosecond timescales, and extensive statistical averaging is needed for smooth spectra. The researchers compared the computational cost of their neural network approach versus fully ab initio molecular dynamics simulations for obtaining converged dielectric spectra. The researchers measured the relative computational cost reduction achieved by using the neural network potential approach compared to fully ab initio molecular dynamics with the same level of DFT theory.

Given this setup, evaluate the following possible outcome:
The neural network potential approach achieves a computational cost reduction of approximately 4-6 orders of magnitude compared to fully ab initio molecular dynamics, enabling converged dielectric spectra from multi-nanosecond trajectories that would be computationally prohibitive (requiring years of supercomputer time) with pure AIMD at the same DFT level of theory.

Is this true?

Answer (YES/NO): NO